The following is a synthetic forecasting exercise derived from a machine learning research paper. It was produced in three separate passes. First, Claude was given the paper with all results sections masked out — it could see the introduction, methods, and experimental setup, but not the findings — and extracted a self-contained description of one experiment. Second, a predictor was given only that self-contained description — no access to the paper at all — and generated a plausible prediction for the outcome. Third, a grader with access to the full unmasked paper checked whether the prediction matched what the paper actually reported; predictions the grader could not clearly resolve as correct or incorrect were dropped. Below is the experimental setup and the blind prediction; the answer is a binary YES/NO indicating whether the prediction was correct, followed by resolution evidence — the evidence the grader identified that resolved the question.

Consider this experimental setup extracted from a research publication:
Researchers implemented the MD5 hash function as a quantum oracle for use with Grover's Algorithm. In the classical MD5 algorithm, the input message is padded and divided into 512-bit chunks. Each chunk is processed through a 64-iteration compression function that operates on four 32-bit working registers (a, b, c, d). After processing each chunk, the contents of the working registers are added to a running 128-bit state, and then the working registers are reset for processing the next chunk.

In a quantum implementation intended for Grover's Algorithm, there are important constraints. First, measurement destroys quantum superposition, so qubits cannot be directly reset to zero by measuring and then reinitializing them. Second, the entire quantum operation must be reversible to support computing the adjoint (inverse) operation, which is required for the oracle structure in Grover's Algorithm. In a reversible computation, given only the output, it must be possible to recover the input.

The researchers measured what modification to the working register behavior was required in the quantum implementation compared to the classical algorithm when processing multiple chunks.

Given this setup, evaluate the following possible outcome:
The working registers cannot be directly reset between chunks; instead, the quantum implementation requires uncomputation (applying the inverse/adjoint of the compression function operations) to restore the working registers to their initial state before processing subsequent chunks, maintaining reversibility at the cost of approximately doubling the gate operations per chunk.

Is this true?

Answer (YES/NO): NO